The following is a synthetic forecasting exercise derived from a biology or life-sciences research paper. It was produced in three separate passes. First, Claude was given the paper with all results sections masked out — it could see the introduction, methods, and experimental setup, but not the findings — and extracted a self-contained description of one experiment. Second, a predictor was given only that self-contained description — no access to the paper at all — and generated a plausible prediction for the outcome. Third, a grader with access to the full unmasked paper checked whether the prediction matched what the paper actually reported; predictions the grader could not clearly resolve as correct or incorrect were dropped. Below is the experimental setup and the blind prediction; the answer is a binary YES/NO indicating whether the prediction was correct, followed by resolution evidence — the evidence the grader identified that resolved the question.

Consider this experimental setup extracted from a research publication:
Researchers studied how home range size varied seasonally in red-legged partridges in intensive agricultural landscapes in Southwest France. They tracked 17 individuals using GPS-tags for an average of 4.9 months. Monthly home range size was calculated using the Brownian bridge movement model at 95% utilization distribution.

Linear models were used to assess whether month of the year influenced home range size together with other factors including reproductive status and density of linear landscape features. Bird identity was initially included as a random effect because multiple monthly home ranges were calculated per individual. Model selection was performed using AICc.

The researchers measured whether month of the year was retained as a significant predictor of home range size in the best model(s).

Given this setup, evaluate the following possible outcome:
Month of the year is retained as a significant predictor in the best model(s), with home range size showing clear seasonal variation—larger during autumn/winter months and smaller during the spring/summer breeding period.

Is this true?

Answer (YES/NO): NO